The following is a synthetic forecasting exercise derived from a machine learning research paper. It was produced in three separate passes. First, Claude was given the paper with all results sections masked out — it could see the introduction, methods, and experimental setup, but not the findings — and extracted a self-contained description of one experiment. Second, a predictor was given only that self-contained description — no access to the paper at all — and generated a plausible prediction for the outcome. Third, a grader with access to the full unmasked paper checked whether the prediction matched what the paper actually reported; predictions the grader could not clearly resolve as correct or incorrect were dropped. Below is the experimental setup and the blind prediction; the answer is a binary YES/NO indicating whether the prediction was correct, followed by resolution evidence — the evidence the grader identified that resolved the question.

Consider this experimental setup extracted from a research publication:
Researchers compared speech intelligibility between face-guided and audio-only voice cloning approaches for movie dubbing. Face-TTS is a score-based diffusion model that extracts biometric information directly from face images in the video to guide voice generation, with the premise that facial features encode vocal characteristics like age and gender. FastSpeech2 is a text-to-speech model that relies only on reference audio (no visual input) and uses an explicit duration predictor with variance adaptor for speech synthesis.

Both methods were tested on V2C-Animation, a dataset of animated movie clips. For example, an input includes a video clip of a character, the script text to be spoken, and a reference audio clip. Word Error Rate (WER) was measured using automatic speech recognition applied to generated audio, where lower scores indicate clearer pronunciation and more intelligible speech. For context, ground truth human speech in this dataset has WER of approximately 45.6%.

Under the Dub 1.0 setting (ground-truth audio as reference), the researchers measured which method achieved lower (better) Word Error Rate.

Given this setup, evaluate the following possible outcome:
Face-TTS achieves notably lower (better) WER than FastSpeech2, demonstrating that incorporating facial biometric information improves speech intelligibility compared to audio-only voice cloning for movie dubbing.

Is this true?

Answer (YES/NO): NO